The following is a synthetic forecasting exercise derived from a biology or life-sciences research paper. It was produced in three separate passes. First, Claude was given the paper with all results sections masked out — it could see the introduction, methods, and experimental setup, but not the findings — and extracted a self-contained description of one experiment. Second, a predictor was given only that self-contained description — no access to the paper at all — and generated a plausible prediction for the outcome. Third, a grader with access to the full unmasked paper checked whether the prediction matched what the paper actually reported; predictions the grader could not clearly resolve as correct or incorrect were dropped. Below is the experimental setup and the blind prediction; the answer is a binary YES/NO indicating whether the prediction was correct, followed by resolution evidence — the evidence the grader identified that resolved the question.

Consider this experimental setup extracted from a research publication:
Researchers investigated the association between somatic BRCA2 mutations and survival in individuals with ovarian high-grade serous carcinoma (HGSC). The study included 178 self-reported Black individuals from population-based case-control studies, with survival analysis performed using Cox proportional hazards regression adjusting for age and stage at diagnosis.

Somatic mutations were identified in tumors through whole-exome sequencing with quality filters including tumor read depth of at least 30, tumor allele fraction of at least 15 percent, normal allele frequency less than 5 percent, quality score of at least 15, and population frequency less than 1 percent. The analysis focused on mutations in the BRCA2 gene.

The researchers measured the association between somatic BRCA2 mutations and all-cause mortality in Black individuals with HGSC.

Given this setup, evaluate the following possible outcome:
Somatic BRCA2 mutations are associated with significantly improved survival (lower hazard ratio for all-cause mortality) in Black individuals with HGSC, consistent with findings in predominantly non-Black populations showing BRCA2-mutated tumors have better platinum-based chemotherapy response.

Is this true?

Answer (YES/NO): YES